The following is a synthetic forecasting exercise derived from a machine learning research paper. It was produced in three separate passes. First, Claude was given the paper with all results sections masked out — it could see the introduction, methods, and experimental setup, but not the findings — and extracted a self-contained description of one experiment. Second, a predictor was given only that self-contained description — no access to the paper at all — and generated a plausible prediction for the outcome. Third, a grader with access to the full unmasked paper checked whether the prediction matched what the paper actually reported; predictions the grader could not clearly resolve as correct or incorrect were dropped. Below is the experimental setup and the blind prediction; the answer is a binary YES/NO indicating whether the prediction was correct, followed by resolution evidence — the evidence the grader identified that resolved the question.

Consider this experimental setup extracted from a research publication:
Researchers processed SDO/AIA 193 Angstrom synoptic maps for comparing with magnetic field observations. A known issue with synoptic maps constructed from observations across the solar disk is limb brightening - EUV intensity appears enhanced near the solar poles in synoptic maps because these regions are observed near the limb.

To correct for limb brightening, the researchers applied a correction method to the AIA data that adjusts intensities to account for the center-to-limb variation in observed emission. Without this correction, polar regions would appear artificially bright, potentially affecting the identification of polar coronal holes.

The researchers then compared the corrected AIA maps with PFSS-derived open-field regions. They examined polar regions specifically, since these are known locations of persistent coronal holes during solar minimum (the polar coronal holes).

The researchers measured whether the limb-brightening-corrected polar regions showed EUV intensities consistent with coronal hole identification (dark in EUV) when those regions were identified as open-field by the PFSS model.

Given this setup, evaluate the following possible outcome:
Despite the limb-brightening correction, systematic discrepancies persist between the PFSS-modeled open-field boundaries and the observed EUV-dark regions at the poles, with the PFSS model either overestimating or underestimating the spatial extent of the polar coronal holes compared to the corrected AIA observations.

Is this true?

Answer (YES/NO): NO